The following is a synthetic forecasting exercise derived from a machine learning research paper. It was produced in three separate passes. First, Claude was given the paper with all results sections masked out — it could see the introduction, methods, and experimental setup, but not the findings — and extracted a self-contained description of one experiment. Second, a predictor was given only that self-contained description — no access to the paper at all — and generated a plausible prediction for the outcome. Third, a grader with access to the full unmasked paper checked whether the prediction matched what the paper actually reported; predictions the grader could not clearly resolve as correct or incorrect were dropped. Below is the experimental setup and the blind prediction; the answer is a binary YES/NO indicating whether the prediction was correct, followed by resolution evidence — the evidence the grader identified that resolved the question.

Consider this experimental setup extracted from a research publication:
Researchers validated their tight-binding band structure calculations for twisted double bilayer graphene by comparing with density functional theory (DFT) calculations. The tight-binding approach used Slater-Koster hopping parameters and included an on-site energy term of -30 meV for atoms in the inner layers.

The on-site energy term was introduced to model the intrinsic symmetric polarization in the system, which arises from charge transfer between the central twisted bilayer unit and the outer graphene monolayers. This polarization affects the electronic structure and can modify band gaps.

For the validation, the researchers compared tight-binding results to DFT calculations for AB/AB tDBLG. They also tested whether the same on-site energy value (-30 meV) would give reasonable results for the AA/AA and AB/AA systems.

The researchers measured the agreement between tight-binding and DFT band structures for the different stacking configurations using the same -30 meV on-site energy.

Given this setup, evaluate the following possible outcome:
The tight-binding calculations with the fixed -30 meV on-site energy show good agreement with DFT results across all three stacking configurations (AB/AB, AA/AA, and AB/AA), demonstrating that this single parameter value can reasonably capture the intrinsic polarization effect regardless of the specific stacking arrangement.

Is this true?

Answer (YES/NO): YES